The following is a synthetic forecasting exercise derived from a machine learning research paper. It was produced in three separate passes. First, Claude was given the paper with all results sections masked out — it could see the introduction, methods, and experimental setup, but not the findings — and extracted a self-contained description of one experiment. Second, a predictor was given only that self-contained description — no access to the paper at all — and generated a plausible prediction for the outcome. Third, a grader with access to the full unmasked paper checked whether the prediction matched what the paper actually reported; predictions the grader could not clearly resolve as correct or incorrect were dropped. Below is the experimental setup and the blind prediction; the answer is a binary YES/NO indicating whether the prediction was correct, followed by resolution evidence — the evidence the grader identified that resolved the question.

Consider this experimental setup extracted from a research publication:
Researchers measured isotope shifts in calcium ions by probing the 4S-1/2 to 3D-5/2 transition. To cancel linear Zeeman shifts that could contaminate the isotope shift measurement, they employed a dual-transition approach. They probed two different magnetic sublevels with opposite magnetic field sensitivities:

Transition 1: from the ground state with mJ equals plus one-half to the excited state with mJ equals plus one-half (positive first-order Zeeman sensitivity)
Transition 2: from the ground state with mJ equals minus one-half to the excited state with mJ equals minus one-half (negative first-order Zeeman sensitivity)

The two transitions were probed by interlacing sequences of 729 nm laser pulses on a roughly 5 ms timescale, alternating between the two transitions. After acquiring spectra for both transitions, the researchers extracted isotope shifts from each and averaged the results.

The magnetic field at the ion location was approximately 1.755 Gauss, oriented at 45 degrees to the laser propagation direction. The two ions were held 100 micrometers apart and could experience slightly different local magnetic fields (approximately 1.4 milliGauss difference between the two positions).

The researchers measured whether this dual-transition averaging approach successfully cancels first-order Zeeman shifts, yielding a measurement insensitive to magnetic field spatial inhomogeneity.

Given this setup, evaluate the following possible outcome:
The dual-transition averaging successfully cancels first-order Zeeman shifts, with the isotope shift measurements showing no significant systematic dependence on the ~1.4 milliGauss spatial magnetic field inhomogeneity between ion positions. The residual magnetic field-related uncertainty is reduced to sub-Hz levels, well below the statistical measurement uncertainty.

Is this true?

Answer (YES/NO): YES